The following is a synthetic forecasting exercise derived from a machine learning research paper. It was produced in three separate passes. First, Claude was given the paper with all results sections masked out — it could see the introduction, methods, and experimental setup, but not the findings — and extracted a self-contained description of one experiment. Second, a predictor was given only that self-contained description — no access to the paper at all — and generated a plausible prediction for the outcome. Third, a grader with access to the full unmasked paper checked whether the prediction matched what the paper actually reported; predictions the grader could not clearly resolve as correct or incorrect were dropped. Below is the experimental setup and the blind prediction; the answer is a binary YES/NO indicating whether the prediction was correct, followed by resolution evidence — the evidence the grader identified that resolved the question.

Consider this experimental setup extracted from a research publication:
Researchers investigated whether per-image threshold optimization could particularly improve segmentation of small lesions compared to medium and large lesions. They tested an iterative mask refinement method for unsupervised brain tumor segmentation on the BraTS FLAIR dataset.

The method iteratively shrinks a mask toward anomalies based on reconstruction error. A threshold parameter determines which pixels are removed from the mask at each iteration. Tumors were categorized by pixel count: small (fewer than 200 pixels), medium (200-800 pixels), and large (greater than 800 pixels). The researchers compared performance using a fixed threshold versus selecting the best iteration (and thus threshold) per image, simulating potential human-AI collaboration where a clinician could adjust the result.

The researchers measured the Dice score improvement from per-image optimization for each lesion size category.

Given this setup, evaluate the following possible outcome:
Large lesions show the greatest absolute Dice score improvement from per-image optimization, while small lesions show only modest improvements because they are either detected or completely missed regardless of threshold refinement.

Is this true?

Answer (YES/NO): NO